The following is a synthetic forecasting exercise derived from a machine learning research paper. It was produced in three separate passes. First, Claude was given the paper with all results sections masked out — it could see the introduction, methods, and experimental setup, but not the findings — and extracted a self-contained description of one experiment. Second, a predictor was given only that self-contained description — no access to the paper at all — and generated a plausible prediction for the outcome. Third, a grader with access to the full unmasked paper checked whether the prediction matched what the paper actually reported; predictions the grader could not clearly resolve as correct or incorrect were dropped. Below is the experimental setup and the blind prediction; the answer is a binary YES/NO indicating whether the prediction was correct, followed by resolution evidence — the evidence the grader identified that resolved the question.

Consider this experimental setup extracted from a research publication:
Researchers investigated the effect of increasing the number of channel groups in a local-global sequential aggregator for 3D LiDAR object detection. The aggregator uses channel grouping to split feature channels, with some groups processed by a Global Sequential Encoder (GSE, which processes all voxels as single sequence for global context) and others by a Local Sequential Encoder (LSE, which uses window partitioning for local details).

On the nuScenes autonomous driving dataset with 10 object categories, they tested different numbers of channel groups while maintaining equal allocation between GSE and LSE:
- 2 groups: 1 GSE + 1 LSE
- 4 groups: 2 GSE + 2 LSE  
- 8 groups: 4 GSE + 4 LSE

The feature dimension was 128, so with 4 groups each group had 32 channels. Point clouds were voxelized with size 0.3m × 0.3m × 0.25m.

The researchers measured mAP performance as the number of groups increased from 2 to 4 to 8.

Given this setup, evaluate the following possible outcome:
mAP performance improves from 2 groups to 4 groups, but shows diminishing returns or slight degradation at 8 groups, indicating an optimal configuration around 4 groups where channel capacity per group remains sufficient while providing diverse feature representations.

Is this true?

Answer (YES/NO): YES